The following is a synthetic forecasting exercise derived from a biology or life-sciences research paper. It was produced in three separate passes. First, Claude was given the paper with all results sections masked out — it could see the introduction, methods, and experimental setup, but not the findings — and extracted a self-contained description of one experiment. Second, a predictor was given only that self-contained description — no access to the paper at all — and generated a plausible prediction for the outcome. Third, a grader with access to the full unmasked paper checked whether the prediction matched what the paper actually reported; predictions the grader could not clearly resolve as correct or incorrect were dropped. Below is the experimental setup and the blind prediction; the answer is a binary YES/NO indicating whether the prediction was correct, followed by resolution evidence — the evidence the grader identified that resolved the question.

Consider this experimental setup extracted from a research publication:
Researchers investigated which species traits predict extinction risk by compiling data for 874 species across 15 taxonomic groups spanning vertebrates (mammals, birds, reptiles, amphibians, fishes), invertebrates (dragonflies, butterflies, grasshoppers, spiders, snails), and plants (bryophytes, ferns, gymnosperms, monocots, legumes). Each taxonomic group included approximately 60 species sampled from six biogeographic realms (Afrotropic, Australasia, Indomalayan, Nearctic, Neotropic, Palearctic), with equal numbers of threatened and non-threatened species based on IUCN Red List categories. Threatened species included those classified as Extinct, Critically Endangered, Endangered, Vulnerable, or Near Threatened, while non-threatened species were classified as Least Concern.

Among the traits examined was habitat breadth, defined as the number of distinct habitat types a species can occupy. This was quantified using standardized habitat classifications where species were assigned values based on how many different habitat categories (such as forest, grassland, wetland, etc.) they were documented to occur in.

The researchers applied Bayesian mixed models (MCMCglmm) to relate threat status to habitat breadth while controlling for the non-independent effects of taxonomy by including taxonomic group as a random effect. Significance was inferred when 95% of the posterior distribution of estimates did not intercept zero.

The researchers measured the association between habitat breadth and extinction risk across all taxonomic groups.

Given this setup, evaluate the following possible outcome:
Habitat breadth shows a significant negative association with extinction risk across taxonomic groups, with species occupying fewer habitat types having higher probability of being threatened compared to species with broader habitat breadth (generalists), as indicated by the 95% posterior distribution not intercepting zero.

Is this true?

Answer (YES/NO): YES